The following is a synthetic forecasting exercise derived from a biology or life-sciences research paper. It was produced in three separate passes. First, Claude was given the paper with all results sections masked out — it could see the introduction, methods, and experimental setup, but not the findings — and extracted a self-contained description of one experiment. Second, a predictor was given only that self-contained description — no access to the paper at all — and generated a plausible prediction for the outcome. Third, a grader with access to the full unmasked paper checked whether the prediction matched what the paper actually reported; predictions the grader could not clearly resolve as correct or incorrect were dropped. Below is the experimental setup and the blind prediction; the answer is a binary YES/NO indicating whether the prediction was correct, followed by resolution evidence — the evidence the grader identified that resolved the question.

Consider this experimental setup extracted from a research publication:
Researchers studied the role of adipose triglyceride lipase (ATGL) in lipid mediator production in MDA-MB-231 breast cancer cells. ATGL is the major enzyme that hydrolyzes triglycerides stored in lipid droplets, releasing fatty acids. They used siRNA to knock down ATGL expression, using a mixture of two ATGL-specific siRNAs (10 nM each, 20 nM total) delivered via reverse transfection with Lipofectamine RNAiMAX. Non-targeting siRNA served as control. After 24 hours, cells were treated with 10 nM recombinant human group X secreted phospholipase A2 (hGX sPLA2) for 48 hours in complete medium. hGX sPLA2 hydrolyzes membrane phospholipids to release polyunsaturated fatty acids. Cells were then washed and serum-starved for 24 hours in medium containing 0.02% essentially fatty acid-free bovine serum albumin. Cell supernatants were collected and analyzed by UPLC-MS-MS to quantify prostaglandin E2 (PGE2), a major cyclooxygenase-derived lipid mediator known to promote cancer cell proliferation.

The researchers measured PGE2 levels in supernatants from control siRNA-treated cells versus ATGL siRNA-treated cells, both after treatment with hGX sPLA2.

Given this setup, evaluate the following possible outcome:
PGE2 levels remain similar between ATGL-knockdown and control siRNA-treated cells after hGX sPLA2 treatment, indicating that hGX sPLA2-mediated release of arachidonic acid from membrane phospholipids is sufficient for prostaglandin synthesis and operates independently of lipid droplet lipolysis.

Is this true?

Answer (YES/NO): NO